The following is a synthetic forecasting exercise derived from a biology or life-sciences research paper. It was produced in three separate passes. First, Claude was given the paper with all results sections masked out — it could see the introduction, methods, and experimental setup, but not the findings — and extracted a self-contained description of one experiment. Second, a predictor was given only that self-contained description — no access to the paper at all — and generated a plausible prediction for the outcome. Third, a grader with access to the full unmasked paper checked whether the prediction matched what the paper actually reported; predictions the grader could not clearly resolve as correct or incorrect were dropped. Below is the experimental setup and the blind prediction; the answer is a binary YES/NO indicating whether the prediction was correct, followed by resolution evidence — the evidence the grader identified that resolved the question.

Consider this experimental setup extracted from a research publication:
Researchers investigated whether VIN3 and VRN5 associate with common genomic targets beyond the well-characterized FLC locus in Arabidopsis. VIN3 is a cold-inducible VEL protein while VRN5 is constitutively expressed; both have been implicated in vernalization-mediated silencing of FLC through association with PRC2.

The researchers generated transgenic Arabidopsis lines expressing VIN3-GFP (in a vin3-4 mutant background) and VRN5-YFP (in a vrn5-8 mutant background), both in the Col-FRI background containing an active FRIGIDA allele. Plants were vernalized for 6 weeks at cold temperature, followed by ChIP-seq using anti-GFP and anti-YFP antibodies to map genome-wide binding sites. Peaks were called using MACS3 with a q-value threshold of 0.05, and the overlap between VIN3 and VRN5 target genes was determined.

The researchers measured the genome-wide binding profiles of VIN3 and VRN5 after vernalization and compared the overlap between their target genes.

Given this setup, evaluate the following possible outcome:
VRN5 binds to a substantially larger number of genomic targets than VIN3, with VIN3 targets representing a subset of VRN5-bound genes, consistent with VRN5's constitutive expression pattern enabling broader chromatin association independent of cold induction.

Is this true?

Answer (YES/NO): NO